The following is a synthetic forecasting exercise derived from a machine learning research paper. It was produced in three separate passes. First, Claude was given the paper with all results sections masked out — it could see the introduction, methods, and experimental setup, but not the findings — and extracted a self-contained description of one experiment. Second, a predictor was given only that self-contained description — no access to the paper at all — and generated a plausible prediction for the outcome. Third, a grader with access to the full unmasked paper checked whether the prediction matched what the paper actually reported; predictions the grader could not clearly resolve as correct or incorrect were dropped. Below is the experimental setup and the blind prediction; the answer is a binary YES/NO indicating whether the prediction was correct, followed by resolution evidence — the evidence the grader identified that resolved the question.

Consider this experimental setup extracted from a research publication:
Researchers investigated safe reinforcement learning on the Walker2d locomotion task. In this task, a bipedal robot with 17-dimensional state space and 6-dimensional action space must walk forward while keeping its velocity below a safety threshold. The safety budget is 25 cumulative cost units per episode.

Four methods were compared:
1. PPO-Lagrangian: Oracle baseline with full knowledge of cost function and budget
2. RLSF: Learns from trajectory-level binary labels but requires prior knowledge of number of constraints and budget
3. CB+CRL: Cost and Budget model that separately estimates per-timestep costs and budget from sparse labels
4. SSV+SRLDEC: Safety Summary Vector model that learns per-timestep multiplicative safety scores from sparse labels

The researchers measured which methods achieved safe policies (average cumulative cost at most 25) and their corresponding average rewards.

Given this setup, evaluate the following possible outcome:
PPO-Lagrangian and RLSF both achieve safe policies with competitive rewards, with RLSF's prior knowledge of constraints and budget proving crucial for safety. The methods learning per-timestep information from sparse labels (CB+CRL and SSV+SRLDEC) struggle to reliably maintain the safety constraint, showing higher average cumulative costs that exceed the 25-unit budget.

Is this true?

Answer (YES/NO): NO